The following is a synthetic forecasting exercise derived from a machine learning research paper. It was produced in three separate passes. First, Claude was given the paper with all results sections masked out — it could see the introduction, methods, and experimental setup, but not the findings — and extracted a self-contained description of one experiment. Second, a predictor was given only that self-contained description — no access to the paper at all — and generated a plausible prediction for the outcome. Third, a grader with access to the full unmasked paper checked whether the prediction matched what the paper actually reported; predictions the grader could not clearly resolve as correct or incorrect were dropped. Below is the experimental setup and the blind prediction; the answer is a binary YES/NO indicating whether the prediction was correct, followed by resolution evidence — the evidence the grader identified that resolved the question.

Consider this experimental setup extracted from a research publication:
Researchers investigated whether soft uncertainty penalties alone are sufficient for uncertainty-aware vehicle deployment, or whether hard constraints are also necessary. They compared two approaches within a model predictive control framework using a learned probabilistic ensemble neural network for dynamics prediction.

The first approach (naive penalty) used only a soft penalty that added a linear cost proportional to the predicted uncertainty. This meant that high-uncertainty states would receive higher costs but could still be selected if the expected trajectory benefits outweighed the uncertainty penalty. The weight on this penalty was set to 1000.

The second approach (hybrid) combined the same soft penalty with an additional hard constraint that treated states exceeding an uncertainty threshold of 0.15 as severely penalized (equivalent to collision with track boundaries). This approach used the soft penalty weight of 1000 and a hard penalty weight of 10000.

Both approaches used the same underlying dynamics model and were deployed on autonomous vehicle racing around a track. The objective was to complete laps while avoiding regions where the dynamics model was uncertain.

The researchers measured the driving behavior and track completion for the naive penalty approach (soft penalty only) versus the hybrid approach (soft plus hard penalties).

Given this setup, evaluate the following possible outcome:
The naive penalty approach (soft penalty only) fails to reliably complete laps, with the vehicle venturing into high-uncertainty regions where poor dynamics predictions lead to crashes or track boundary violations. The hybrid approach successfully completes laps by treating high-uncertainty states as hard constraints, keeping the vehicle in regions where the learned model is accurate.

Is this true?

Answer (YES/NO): NO